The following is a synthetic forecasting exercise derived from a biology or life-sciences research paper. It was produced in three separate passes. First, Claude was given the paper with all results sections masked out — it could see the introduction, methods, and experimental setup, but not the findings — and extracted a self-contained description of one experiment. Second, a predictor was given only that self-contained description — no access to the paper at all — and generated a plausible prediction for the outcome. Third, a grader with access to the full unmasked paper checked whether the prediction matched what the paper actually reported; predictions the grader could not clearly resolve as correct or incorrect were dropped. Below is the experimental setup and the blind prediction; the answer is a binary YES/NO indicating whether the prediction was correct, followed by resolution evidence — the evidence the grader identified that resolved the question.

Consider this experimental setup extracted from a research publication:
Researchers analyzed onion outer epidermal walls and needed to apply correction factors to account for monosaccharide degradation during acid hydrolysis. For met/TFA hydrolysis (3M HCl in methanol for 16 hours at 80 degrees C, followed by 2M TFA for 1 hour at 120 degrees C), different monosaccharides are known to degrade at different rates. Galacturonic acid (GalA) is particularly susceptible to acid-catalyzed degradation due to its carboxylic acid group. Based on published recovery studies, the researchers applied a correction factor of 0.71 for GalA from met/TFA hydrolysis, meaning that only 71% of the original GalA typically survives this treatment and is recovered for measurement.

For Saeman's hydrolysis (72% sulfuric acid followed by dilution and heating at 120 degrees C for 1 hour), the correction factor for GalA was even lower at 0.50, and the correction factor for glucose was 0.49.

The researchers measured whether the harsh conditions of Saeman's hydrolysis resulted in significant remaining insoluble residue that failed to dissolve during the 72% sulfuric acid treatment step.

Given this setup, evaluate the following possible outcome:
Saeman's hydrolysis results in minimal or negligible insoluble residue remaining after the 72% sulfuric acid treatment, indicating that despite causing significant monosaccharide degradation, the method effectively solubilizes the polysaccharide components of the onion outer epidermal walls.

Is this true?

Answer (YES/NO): NO